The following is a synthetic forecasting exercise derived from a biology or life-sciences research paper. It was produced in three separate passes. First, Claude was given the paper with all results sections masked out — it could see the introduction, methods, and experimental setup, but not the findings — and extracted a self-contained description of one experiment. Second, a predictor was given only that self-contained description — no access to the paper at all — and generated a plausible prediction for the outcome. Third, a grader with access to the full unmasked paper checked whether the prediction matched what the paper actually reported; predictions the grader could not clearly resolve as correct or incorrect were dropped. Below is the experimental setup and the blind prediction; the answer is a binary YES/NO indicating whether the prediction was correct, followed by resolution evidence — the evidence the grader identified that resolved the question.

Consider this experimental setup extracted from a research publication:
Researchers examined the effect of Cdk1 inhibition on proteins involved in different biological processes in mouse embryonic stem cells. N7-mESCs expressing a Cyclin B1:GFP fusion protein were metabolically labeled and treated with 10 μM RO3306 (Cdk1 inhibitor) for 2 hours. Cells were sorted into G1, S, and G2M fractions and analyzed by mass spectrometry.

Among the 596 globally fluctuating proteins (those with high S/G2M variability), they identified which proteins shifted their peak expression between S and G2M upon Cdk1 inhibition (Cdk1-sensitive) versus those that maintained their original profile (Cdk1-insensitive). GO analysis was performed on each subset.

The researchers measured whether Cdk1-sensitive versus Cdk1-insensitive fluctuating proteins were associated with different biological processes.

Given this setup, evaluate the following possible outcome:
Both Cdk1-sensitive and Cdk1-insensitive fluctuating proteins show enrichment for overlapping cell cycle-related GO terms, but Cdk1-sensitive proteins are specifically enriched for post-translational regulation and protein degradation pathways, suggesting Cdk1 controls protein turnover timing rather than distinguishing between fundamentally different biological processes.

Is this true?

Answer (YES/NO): NO